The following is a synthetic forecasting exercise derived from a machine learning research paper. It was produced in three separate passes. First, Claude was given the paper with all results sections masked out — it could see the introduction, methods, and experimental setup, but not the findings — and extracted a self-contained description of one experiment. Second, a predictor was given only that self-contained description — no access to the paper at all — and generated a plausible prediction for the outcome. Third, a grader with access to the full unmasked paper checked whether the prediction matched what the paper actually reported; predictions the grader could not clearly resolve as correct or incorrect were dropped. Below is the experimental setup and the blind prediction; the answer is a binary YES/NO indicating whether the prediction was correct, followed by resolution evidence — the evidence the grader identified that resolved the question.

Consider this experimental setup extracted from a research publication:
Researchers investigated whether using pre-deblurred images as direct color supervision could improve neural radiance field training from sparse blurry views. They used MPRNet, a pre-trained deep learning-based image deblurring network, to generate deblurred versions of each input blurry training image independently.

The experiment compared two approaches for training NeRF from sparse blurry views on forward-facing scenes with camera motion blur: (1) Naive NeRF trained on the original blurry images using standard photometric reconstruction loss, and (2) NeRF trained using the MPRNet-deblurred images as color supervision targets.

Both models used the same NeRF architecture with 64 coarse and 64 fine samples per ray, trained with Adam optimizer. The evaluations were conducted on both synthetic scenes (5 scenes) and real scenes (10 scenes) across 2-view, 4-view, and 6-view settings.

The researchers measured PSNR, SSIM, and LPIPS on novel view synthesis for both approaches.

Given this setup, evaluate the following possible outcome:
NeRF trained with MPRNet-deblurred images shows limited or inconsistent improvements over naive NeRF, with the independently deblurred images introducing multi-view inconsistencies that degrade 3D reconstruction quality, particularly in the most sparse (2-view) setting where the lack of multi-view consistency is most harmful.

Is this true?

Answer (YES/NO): NO